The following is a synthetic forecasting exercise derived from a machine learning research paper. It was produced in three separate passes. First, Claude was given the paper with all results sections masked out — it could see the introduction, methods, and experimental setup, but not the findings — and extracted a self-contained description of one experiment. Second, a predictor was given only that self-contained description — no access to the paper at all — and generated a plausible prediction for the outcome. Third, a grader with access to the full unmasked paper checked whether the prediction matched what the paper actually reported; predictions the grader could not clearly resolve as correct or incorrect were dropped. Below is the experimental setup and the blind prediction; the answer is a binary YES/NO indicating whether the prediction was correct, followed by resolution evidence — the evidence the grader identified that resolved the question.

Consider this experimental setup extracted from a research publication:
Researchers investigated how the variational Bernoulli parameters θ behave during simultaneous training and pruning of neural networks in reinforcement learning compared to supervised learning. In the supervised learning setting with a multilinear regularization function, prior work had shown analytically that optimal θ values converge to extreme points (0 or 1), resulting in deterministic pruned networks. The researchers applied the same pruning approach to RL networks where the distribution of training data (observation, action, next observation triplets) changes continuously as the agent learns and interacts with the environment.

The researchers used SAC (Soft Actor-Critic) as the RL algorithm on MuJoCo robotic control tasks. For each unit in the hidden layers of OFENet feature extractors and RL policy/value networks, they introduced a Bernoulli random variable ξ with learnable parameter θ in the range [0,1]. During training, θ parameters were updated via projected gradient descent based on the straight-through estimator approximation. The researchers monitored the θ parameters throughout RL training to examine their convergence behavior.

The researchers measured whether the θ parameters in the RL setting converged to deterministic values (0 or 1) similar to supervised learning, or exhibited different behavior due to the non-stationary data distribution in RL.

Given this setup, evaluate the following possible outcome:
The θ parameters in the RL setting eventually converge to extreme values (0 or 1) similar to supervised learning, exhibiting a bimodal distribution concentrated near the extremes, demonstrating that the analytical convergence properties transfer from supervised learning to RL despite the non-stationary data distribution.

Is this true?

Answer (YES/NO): YES